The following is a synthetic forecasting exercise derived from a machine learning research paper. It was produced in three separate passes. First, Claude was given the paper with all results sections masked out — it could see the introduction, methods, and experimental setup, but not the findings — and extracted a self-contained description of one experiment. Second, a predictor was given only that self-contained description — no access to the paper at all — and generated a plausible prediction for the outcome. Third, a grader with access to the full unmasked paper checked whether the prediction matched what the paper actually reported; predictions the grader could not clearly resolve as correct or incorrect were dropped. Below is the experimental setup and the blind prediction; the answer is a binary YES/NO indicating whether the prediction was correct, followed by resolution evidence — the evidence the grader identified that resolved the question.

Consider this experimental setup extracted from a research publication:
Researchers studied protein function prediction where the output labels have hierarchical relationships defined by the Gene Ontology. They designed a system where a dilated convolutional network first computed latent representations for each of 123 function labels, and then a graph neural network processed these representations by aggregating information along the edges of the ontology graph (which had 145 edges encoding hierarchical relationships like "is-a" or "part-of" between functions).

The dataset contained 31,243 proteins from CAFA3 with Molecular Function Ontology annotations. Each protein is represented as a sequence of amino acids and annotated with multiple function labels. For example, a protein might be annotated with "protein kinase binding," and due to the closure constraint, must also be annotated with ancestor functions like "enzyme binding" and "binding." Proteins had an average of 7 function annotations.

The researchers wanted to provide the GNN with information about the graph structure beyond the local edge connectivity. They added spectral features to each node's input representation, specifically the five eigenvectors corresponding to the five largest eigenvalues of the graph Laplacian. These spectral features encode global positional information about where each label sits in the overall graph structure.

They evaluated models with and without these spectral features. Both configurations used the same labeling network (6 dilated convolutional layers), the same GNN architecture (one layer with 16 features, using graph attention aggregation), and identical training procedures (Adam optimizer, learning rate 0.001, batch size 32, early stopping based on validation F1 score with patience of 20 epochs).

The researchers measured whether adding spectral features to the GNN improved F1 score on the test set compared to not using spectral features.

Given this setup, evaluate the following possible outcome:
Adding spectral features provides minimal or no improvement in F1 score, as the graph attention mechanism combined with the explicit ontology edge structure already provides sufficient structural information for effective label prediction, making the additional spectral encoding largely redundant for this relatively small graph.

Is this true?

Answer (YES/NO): NO